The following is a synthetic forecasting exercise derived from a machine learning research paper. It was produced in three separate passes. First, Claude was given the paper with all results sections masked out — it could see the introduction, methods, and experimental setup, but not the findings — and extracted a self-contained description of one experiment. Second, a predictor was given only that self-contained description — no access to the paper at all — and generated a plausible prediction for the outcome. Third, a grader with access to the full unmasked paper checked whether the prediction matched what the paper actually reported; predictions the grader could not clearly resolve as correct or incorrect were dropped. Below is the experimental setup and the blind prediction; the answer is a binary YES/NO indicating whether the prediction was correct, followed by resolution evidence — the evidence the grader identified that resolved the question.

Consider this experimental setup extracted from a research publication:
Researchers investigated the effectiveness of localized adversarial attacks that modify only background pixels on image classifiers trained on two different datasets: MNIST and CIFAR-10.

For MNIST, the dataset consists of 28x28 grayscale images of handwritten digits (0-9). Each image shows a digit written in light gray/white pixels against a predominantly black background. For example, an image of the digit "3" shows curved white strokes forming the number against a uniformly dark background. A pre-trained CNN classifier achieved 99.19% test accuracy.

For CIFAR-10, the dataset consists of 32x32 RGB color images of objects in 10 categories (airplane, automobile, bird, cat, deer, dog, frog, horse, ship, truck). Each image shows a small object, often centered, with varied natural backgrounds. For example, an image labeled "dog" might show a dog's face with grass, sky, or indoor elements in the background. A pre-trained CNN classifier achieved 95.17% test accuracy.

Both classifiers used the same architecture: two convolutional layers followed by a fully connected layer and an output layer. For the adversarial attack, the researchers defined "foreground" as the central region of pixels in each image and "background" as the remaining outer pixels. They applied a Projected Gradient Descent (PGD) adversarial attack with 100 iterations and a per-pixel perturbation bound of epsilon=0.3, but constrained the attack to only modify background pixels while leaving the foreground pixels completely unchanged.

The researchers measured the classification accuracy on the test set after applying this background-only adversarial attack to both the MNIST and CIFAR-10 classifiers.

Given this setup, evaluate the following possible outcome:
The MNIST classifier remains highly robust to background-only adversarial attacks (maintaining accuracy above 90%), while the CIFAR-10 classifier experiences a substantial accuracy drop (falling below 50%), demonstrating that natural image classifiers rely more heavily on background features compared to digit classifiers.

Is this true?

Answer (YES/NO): NO